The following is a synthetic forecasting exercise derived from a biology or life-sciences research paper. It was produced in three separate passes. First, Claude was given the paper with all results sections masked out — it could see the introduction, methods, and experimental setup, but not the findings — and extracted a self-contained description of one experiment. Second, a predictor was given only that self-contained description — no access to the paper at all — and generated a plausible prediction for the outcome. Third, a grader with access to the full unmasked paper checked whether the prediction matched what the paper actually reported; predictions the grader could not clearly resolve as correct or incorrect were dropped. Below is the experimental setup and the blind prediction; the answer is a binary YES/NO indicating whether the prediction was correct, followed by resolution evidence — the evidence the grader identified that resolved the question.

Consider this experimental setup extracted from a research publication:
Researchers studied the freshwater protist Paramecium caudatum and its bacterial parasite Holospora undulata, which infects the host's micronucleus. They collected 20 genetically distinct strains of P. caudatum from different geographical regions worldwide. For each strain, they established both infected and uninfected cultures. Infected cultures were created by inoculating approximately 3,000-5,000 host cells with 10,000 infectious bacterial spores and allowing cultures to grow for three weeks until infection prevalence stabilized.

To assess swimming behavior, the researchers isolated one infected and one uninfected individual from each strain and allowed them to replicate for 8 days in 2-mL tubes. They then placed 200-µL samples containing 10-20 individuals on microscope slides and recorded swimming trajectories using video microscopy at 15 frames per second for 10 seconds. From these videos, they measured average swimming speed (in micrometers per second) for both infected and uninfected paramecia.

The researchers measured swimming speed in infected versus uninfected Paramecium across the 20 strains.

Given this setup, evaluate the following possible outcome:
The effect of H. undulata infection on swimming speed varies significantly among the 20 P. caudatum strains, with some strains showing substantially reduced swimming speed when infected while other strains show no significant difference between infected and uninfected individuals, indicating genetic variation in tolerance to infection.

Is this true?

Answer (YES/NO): NO